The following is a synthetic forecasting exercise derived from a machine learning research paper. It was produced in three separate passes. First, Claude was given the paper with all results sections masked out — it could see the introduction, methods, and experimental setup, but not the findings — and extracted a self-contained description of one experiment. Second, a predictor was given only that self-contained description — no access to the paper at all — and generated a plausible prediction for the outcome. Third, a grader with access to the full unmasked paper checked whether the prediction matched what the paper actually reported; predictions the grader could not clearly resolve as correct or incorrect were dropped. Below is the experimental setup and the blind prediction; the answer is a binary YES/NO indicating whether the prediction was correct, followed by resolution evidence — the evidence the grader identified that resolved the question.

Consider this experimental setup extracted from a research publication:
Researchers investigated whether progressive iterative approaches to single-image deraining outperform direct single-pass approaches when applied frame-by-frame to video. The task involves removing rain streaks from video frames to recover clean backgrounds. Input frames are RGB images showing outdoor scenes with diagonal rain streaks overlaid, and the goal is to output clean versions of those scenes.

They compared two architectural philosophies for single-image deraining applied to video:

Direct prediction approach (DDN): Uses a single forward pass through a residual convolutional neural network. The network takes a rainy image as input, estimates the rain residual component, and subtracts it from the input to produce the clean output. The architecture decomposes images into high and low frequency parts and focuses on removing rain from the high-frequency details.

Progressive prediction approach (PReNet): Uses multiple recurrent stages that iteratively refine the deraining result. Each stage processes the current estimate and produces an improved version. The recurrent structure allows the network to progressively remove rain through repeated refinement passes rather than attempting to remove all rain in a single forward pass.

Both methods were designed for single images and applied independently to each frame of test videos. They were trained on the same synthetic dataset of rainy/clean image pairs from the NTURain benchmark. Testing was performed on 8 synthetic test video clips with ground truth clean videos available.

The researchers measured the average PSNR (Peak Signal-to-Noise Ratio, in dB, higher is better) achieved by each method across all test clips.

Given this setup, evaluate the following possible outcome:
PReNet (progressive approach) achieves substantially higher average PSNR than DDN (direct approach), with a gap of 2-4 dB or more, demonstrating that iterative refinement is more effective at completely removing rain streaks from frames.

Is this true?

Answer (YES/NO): NO